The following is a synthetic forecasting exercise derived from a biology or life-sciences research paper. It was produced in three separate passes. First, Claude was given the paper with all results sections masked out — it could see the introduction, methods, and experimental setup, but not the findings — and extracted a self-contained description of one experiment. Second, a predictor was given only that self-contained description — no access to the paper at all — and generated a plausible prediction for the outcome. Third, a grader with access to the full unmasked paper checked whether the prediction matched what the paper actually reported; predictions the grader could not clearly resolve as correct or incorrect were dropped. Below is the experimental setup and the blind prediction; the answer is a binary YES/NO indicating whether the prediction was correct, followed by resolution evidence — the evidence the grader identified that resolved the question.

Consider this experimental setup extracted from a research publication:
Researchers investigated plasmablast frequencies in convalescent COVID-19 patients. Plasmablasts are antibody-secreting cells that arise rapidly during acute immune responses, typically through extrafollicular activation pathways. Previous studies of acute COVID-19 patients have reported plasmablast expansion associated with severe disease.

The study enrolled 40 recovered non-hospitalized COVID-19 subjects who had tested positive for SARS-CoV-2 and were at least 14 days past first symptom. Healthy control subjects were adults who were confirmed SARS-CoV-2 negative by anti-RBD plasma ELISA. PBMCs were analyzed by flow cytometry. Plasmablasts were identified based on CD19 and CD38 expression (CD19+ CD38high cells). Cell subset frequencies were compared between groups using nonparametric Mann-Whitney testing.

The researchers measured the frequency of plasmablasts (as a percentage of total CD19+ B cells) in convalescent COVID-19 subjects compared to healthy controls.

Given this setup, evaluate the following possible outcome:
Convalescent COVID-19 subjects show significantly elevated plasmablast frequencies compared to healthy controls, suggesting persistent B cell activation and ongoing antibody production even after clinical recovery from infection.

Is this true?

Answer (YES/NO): YES